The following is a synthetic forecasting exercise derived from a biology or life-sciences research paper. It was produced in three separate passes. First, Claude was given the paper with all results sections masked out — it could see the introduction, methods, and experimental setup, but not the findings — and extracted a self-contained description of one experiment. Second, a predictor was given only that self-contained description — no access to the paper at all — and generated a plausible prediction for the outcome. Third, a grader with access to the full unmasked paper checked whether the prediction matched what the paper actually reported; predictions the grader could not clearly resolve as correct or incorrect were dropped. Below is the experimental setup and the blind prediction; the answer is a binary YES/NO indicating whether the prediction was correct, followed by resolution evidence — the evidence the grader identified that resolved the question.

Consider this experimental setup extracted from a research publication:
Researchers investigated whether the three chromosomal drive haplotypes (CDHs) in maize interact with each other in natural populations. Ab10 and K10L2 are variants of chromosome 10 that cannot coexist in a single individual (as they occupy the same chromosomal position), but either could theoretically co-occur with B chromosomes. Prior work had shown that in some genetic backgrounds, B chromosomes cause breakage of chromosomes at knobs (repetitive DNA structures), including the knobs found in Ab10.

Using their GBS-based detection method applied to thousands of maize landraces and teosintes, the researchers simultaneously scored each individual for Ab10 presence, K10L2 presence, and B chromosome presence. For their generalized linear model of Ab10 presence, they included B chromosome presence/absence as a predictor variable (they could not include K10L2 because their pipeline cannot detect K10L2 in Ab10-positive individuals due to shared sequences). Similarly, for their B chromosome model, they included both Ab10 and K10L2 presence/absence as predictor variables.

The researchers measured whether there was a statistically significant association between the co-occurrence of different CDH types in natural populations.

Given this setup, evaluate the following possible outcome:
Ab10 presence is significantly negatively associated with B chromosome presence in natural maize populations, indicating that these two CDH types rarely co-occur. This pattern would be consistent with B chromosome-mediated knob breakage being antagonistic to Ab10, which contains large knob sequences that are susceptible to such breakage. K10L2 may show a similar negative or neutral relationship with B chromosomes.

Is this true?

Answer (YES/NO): NO